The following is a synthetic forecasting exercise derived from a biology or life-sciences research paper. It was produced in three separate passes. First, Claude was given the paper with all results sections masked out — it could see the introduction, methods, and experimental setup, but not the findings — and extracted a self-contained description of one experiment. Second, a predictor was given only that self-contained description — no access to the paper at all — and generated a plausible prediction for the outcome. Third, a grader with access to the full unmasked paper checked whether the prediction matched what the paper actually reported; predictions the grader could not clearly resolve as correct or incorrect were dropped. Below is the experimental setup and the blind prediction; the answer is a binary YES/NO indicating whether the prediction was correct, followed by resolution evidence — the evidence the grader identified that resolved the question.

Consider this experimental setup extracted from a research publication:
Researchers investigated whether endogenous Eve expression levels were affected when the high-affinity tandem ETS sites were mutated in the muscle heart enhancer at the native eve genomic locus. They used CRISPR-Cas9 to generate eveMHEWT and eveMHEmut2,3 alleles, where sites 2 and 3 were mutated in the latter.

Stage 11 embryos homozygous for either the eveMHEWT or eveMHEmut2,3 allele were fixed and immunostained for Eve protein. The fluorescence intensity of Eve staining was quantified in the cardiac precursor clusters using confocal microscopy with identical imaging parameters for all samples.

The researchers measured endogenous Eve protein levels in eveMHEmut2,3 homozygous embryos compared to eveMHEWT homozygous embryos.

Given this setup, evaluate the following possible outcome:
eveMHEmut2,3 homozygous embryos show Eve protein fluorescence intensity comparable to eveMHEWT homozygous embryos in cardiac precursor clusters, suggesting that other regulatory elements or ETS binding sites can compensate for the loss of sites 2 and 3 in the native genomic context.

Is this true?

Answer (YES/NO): NO